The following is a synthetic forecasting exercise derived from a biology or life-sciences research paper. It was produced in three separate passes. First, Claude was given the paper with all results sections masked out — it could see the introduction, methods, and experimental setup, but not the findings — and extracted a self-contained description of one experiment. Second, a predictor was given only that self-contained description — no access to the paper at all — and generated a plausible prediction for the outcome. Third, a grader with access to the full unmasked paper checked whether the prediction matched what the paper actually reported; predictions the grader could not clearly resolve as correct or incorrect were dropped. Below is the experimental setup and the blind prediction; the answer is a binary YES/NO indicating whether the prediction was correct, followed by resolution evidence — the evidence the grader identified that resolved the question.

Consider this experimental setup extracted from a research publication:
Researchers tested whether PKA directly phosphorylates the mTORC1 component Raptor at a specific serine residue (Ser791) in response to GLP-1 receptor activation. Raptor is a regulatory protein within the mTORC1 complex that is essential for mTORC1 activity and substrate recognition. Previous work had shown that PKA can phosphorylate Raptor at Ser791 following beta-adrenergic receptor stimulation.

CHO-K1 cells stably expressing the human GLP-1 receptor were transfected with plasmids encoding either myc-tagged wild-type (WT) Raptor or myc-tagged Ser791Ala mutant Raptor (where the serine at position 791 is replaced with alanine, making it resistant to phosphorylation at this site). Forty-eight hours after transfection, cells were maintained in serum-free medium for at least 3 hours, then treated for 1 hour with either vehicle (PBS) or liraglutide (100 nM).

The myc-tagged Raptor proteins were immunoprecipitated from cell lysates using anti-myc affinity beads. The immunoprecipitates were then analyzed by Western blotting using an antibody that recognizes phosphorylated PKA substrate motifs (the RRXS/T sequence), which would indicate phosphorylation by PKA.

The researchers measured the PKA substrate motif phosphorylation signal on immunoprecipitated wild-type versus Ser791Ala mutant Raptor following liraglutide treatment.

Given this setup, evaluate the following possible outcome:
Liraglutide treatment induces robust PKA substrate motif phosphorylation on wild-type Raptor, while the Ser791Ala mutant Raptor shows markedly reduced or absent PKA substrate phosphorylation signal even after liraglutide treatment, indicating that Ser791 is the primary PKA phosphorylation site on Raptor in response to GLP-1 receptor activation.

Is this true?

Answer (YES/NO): YES